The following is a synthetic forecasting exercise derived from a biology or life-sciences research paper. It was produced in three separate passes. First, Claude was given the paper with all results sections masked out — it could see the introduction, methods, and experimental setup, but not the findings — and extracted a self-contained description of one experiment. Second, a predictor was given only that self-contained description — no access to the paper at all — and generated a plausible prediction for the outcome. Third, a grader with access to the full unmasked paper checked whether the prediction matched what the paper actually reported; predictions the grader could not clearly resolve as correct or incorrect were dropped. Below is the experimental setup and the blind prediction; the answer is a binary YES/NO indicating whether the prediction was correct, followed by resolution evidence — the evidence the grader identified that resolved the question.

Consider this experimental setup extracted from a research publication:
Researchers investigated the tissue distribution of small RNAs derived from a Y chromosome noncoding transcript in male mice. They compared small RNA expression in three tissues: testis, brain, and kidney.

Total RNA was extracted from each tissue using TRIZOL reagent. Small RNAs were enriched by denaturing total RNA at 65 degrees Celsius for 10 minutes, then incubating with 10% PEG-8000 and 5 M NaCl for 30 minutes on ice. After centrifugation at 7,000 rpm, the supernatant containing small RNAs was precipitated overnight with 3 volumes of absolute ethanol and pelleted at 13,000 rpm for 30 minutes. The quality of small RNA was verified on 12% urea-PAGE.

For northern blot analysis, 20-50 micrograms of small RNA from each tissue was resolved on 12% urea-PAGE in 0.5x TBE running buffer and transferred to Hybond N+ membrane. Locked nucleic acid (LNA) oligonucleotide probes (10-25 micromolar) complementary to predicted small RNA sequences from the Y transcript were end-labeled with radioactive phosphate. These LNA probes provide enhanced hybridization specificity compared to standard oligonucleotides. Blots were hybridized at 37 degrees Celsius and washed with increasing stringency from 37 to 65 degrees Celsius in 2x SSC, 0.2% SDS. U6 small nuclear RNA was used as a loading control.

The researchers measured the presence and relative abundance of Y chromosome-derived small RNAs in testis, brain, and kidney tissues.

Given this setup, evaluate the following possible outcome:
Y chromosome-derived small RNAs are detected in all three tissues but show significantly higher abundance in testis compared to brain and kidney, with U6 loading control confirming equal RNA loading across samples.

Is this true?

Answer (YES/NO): NO